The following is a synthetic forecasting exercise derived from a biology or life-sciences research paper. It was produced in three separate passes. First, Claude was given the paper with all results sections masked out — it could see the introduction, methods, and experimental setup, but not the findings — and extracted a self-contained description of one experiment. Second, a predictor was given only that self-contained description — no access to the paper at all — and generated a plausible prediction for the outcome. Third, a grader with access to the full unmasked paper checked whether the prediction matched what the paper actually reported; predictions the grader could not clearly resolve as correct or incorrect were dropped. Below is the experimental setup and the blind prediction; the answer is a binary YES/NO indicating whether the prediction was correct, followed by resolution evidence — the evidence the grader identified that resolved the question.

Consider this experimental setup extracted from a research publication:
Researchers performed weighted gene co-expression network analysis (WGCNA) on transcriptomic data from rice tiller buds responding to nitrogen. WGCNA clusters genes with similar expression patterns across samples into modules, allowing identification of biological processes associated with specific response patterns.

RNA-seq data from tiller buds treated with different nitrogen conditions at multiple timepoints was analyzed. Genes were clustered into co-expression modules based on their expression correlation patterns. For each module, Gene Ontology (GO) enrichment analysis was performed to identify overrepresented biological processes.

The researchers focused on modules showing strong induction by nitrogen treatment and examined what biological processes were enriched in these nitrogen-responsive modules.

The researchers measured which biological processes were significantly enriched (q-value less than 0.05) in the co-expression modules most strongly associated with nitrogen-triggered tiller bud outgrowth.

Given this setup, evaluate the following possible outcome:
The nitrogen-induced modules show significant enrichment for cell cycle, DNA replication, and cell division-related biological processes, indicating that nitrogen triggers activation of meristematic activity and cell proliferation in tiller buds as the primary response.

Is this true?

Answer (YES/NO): NO